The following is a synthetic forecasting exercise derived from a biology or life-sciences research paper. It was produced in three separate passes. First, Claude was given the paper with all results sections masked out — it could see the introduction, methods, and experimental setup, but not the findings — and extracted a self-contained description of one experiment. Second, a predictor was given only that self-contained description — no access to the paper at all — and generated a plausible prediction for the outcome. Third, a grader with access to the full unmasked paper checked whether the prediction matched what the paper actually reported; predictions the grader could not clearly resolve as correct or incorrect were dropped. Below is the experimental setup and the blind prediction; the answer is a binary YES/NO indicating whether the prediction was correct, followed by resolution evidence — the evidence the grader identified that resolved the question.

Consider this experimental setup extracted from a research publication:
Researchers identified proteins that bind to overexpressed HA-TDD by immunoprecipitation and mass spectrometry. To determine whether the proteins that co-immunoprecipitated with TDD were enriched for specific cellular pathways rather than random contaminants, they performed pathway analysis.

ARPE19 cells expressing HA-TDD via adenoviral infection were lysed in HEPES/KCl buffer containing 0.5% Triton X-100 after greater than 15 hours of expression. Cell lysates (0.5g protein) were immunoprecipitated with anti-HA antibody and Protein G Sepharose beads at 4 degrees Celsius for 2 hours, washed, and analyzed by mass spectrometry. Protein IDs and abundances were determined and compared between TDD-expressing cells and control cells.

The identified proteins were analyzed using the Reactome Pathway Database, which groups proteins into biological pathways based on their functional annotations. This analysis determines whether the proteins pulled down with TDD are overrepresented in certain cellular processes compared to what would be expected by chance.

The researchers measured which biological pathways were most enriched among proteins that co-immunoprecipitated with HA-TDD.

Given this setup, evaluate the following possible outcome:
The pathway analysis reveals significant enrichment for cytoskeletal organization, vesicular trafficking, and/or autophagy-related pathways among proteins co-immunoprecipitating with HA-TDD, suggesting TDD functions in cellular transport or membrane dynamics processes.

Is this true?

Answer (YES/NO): NO